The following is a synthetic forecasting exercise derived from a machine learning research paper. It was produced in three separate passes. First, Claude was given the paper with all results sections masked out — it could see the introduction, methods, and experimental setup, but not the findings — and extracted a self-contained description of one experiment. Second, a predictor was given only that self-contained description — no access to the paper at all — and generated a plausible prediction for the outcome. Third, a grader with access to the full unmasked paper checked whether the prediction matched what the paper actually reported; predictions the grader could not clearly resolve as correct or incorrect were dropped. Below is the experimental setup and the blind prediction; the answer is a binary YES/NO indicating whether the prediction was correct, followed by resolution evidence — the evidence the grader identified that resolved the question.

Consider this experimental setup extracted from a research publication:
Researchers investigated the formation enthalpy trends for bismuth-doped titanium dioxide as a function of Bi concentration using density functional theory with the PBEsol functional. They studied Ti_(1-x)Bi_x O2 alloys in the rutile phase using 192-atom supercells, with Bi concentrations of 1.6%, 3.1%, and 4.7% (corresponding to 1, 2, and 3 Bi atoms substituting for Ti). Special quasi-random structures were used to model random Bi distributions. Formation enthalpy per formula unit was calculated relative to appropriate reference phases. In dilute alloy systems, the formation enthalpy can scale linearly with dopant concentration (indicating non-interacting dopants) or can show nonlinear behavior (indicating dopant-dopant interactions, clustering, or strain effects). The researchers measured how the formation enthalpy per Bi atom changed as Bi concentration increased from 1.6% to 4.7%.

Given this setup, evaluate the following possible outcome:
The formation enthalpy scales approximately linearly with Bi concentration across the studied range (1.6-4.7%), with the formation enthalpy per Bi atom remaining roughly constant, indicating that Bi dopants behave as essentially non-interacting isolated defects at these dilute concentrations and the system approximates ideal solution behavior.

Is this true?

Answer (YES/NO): YES